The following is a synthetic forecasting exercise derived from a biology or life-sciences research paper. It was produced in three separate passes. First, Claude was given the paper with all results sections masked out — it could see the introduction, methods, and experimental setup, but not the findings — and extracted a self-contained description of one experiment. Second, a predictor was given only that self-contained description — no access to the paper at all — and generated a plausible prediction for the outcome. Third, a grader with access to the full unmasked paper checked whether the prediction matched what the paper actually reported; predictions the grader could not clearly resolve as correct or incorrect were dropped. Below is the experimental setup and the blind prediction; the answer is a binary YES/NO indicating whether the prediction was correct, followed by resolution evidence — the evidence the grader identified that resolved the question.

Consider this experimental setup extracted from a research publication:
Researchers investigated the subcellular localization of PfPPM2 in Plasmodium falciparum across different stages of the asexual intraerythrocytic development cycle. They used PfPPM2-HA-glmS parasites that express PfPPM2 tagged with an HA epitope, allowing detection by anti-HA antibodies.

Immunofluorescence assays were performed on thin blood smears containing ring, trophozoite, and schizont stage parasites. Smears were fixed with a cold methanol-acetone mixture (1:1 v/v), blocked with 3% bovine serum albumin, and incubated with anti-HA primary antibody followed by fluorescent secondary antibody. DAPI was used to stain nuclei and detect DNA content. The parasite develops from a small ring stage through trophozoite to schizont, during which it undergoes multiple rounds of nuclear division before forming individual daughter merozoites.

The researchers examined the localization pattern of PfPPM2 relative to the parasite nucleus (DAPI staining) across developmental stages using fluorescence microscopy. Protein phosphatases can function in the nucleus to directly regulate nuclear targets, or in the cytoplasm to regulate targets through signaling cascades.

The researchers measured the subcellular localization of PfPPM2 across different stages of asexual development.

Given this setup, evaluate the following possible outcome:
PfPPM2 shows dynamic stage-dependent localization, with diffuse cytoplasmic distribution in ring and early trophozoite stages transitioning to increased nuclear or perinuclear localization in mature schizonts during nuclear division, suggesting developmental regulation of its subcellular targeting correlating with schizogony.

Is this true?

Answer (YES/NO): YES